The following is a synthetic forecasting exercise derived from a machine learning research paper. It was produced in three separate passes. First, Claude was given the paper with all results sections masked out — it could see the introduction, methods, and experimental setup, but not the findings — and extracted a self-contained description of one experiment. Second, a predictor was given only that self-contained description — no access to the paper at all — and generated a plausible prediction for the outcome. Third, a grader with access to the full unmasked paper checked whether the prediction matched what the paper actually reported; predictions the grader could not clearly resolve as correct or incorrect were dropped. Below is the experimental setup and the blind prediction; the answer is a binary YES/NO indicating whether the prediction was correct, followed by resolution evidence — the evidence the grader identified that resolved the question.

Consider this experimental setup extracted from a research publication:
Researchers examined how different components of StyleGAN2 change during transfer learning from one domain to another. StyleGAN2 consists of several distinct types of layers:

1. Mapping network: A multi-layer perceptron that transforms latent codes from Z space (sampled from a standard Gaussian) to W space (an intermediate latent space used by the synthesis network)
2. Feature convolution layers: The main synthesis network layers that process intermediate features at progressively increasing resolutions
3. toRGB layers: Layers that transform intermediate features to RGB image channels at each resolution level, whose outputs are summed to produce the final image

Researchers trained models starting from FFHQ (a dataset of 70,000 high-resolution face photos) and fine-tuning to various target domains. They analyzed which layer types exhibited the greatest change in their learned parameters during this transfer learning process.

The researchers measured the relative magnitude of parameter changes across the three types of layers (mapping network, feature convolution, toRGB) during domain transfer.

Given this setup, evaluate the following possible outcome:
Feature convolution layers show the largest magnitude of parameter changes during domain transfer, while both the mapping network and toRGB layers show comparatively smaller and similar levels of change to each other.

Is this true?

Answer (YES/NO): NO